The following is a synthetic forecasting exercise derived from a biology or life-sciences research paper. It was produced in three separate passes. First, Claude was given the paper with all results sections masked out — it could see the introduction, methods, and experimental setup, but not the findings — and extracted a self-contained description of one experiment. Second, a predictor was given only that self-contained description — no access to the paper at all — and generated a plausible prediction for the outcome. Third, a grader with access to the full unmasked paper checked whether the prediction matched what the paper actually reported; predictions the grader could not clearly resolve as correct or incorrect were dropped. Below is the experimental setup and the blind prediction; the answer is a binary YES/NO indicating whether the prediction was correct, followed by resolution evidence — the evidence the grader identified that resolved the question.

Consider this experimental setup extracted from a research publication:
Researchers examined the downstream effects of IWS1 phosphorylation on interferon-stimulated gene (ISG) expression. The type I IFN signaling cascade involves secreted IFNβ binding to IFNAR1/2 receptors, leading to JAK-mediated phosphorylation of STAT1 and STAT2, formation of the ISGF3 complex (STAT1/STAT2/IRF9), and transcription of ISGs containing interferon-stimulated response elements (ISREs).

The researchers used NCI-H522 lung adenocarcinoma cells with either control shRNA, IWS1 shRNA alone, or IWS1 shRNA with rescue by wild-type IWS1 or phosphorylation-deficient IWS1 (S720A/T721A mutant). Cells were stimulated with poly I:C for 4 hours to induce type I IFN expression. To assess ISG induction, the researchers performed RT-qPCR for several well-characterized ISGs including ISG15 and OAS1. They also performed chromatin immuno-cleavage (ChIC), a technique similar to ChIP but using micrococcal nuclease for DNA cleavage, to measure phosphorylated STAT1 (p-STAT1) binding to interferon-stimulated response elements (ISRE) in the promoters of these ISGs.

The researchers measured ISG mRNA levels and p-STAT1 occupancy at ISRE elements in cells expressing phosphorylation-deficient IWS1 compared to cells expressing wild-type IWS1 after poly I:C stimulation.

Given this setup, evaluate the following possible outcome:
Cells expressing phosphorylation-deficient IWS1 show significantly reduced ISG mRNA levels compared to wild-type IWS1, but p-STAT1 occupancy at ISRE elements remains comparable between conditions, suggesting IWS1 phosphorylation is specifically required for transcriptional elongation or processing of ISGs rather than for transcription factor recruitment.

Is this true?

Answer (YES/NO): NO